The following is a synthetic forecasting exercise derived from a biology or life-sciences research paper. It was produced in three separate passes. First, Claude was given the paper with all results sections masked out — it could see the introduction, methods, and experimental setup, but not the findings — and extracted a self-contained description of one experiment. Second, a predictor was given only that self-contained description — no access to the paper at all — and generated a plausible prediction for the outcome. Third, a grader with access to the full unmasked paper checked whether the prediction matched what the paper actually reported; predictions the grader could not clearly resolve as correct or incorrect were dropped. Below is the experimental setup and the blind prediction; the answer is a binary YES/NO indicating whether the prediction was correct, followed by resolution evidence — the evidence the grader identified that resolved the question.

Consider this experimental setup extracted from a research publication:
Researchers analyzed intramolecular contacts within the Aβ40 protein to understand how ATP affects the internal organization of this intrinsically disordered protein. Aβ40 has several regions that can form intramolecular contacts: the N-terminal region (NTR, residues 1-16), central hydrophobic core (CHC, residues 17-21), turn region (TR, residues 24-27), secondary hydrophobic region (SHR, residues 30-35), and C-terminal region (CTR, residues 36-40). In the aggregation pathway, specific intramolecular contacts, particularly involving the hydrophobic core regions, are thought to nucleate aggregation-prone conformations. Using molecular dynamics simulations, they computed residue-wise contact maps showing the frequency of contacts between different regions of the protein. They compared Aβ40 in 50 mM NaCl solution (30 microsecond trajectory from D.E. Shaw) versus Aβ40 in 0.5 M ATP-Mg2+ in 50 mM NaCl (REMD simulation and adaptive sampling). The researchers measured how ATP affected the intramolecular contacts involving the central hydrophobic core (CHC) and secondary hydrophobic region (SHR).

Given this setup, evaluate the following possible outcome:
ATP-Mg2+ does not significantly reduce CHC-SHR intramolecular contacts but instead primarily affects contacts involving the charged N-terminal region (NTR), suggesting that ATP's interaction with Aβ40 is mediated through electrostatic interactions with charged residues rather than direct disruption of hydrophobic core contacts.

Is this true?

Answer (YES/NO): NO